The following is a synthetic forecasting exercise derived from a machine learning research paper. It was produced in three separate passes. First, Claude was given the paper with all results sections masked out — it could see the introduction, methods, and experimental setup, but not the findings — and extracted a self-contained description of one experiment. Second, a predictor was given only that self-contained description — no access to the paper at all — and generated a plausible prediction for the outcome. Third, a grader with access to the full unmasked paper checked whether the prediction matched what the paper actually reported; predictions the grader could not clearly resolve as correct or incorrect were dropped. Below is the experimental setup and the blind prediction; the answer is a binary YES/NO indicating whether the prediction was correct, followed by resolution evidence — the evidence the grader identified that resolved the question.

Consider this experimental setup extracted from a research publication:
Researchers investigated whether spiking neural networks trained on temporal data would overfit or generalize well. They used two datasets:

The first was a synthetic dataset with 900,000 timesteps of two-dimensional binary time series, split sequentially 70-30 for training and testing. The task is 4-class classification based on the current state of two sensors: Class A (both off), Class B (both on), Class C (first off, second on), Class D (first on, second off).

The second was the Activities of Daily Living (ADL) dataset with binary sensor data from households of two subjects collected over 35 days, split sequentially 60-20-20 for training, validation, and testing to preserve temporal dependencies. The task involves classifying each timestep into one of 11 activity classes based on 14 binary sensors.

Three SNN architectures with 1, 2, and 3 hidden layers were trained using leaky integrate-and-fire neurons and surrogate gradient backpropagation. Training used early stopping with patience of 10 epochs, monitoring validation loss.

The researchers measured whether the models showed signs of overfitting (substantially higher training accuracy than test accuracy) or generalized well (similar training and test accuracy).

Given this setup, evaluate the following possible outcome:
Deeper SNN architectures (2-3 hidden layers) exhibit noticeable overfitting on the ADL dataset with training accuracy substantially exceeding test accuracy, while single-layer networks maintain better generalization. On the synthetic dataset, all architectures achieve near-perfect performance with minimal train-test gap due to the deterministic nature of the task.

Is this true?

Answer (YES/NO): NO